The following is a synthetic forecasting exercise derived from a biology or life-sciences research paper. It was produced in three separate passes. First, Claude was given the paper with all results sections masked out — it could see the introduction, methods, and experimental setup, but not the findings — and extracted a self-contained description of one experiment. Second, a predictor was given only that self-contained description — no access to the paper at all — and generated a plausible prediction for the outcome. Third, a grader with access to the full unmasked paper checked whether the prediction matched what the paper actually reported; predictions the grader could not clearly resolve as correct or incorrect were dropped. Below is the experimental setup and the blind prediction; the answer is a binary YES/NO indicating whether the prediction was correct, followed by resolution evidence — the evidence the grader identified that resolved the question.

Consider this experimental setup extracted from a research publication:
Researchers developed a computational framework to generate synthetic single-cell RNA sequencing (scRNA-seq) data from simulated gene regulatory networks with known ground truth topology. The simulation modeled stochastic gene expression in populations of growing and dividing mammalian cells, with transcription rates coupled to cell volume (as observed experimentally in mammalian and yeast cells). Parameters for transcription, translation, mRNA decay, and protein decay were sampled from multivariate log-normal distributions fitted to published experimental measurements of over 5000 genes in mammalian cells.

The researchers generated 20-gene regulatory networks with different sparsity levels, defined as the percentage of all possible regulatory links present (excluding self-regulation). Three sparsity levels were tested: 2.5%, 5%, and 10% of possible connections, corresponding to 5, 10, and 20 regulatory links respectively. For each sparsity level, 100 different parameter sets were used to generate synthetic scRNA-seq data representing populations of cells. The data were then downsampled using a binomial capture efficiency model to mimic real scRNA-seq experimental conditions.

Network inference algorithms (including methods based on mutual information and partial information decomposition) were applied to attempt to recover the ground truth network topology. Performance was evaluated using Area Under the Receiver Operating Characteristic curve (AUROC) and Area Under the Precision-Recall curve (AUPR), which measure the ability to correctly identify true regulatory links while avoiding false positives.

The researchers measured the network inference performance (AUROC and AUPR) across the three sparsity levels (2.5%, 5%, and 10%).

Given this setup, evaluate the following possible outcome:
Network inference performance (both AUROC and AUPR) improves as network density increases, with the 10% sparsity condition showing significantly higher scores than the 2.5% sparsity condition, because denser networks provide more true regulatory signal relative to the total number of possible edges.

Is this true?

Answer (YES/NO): NO